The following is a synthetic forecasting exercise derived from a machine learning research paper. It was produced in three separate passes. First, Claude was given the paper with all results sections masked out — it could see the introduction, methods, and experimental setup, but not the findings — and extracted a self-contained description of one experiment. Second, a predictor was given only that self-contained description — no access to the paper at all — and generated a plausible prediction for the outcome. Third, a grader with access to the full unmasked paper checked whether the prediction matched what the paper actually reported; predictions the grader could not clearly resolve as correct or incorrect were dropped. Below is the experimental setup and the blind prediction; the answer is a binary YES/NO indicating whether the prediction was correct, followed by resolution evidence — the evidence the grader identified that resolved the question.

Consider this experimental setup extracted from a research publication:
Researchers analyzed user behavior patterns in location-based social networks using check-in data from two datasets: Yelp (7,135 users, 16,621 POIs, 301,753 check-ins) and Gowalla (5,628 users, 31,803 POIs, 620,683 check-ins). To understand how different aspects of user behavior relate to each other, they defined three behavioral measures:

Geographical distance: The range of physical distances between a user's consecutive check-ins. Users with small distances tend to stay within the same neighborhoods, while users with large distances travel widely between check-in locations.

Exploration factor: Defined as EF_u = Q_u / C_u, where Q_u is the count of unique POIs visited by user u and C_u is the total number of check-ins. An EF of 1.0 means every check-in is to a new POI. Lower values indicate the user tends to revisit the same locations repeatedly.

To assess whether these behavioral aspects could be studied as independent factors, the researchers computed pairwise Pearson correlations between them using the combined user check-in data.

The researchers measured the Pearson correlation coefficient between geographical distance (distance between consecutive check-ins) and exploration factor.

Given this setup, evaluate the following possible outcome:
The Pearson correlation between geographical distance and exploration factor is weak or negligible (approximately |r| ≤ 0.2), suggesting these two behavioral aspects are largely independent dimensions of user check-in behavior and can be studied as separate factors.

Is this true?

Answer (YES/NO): YES